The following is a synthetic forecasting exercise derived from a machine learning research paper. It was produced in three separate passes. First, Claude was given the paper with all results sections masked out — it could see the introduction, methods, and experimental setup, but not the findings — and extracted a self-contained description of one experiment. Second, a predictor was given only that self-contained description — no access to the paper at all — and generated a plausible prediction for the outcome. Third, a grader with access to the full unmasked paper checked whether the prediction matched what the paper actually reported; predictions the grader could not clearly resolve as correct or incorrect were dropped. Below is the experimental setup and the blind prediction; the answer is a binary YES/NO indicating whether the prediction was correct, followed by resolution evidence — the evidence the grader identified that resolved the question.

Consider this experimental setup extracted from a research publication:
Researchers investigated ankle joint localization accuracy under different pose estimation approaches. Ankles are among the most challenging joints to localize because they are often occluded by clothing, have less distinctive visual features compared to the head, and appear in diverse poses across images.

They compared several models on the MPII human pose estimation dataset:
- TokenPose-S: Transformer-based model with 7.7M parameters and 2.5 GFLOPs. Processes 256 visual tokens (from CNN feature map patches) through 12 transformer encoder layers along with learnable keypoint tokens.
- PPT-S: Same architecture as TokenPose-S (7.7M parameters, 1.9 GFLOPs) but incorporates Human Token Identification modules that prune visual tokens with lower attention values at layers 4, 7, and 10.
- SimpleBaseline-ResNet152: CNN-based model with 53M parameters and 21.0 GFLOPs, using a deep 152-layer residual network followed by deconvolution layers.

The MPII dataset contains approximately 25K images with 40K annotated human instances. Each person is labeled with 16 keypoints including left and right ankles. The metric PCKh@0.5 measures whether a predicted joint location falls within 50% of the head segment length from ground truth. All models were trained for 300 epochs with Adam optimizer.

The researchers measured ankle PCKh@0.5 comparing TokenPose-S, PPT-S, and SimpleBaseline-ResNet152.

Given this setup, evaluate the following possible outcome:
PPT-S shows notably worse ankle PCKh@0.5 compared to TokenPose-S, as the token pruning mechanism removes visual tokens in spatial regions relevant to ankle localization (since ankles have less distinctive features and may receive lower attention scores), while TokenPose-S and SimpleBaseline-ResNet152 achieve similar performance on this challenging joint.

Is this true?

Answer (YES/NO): NO